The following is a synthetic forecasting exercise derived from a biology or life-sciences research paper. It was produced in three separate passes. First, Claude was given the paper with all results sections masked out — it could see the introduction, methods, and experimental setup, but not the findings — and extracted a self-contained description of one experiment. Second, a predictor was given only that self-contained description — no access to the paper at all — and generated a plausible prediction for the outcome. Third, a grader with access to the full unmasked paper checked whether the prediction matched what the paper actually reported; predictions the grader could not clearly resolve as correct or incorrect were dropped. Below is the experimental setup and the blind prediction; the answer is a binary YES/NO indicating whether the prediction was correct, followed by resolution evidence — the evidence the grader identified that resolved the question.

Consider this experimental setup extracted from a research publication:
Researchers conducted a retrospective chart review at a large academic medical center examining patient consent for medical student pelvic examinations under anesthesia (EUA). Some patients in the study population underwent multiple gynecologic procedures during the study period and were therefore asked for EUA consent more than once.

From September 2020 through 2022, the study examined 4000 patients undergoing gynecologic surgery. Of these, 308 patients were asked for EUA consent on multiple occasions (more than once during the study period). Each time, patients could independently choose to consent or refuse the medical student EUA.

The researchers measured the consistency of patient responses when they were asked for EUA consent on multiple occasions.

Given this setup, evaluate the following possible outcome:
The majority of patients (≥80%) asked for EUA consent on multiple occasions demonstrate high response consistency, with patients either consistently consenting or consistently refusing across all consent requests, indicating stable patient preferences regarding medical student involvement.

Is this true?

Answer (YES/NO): YES